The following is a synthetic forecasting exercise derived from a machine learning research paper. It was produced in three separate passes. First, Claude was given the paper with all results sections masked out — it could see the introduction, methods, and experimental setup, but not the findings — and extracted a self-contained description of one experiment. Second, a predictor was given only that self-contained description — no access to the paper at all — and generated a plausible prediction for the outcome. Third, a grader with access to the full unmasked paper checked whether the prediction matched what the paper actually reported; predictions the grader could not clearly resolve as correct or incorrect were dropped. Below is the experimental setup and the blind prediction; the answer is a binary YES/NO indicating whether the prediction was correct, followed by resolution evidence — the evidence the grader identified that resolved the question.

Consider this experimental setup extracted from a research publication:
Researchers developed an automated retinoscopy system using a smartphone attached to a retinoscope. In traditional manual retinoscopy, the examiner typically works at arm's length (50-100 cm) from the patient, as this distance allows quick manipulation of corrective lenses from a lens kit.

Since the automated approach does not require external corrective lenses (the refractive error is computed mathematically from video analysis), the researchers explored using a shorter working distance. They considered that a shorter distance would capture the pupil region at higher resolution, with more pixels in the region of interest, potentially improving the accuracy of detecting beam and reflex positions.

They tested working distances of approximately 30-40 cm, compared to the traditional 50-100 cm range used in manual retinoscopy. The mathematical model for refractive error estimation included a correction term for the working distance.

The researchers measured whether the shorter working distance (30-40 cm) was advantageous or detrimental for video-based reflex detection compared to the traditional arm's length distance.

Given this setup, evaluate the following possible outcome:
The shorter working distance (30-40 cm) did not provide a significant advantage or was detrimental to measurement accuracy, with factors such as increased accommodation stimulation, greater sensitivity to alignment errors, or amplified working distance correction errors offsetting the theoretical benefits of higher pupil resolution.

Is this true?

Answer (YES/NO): NO